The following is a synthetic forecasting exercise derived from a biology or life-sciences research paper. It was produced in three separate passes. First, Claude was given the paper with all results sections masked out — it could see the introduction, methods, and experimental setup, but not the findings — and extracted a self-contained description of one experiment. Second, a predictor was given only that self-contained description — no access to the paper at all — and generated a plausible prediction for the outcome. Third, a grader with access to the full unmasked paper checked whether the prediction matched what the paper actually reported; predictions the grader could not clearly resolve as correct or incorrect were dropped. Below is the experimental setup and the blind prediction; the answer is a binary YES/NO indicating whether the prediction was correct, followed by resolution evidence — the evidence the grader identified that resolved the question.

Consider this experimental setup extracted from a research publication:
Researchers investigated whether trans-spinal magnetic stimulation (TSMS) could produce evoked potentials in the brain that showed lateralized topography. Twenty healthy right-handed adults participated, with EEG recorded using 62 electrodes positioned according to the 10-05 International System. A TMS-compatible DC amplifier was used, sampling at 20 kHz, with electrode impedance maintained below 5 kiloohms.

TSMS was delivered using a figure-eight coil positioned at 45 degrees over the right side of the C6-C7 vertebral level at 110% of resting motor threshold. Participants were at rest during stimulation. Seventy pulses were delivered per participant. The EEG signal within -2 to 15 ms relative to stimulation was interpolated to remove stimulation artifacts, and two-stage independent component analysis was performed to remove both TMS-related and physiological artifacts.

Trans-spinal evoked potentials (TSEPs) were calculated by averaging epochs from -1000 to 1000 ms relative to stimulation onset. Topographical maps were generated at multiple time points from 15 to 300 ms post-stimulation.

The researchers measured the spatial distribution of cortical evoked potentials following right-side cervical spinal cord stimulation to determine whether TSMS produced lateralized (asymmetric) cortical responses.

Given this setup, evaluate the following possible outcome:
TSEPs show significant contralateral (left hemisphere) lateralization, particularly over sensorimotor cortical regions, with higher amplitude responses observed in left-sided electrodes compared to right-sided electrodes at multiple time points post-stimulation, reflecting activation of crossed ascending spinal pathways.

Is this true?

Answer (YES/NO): YES